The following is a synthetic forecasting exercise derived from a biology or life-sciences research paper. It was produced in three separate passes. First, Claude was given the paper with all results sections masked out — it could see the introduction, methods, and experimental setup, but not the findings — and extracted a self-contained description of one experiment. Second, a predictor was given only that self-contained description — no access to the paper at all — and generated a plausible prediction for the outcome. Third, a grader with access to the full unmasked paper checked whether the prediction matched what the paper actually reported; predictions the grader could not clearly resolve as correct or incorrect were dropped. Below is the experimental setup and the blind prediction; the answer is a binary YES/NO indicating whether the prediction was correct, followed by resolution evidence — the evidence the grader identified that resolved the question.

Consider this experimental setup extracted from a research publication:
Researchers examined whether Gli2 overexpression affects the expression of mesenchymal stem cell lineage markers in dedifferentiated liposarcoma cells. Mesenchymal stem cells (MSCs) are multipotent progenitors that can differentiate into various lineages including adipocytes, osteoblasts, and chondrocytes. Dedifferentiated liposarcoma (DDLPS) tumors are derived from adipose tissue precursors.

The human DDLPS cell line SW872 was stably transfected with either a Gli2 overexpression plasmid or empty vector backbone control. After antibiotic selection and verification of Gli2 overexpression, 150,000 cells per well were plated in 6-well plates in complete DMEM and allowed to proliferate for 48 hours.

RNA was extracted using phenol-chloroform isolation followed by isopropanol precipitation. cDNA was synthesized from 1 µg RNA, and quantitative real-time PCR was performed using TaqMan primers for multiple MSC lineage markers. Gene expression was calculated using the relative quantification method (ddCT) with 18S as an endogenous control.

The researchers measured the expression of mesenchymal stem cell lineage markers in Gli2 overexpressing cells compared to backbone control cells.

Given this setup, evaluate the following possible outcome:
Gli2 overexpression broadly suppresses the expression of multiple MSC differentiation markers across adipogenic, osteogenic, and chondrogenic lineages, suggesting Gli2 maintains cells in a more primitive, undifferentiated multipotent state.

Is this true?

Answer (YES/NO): NO